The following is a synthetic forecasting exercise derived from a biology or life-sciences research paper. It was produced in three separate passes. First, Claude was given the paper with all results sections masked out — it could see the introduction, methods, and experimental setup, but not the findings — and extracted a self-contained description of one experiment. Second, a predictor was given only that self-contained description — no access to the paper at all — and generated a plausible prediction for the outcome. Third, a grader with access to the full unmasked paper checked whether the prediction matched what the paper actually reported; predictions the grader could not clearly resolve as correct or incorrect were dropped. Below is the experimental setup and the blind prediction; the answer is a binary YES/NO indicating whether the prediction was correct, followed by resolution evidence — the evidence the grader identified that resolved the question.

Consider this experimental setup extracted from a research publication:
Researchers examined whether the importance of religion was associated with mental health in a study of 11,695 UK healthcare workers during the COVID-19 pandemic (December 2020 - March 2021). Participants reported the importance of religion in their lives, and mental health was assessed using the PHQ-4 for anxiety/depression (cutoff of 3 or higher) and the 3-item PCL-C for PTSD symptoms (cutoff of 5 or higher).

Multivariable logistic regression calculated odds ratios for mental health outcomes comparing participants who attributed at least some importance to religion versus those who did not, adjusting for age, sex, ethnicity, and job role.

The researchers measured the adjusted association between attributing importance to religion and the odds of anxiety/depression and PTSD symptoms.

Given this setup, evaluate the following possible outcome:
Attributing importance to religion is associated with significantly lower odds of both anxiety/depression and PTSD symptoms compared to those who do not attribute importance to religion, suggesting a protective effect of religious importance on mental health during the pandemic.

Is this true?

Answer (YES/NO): NO